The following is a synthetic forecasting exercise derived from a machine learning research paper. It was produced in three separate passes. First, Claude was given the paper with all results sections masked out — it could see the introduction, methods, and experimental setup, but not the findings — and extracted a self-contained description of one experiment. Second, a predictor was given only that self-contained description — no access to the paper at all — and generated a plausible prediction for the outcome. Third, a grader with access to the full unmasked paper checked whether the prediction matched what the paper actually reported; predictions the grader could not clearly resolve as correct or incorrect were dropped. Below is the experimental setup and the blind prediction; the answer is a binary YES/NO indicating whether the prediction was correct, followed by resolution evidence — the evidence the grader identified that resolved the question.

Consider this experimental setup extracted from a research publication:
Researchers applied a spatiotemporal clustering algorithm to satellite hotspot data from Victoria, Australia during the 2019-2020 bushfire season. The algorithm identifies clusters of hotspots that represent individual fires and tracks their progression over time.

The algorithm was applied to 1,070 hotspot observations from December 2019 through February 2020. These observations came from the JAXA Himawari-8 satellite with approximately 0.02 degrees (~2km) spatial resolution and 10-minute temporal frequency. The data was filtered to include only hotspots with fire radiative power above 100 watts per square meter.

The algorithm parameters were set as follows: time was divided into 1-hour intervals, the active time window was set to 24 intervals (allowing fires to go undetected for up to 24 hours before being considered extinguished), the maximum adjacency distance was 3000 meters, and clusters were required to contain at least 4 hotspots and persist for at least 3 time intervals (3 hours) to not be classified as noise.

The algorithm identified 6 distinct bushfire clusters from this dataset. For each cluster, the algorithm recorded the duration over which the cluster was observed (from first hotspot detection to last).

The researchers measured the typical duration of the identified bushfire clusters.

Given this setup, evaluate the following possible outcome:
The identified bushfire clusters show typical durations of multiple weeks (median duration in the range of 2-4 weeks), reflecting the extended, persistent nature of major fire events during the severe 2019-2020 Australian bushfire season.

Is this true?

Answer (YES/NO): NO